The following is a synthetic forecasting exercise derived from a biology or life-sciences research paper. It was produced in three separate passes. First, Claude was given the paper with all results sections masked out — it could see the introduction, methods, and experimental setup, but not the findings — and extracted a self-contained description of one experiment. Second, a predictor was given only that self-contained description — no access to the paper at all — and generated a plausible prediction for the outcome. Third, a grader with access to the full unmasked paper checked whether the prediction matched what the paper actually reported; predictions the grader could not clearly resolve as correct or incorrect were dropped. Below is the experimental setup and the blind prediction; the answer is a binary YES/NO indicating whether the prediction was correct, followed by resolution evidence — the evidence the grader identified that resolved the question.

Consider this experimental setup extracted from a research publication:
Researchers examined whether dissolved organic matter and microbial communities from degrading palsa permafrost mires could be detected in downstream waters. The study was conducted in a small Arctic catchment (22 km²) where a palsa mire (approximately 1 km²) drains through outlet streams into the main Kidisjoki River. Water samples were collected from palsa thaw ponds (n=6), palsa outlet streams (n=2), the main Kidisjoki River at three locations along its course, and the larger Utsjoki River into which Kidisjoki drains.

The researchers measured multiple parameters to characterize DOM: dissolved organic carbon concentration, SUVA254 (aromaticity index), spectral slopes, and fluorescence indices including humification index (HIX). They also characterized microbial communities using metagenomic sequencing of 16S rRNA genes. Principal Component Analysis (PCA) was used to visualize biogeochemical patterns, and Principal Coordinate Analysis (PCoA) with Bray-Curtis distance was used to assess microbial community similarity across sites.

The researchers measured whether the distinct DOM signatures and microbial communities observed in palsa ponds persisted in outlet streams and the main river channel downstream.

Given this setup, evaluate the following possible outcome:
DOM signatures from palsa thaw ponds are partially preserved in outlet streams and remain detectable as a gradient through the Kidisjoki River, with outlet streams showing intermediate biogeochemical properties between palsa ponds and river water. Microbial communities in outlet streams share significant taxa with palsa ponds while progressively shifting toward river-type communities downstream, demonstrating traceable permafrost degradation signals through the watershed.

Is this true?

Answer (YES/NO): NO